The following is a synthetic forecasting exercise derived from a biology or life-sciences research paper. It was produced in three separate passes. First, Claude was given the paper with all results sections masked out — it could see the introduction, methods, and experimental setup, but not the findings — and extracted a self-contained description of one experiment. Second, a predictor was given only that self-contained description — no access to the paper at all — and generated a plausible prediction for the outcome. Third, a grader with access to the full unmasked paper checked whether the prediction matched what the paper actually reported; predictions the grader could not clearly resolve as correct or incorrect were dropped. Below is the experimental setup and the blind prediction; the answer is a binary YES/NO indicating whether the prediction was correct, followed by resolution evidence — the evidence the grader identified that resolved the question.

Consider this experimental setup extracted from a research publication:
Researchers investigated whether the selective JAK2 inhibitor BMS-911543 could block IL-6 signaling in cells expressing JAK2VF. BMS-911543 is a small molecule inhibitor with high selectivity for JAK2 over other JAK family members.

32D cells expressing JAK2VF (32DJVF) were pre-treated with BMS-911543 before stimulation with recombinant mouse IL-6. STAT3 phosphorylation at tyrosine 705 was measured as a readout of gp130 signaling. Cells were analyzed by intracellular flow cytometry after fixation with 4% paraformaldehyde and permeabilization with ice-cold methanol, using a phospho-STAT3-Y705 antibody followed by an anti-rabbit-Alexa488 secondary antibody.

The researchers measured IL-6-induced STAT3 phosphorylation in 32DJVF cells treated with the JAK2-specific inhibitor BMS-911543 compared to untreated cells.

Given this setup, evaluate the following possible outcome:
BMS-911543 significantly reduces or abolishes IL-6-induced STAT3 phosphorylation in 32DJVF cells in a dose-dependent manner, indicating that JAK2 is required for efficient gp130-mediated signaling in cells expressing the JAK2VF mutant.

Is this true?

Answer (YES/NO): NO